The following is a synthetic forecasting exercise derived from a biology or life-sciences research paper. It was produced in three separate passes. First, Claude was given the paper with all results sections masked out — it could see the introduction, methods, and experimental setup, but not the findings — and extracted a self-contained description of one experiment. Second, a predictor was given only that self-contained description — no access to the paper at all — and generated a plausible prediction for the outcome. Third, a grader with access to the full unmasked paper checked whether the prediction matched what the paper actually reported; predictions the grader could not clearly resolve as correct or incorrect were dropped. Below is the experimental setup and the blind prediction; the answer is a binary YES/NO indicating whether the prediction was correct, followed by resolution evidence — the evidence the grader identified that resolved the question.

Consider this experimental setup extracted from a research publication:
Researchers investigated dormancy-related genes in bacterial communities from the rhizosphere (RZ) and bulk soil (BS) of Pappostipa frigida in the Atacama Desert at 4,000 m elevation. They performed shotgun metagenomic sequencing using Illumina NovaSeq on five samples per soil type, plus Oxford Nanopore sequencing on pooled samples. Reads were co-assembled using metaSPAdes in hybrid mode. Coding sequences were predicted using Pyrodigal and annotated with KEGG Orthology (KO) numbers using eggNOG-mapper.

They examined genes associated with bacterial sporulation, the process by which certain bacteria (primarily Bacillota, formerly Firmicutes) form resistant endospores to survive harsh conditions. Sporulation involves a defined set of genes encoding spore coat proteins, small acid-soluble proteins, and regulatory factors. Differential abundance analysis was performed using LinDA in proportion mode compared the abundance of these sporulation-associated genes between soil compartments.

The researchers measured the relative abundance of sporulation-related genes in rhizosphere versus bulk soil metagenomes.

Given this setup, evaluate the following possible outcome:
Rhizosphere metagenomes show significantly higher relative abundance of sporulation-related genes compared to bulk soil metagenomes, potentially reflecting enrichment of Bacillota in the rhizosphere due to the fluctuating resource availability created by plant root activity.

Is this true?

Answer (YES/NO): NO